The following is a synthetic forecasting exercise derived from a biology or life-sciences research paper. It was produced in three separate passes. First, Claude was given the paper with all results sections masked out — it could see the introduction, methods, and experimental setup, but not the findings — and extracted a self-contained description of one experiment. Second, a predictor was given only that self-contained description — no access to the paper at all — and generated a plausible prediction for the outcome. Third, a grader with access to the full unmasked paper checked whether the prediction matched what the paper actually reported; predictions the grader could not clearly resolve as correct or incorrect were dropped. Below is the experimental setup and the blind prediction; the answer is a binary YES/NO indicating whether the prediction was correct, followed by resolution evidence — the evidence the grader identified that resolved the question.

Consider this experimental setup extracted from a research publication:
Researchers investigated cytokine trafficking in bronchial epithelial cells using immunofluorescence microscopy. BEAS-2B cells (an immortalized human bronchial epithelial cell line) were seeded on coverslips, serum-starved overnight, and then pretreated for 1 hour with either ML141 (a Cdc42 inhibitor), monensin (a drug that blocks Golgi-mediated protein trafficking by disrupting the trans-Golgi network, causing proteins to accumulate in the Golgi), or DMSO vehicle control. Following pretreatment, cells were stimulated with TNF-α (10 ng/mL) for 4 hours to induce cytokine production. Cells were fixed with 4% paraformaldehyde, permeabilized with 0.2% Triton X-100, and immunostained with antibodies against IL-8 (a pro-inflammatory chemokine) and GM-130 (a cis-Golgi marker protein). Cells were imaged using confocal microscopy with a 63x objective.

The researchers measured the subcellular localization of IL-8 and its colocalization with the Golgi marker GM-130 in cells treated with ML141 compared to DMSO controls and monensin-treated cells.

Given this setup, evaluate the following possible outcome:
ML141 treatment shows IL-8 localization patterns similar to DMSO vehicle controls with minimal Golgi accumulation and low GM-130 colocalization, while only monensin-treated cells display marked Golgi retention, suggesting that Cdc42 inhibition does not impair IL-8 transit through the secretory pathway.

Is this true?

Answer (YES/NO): NO